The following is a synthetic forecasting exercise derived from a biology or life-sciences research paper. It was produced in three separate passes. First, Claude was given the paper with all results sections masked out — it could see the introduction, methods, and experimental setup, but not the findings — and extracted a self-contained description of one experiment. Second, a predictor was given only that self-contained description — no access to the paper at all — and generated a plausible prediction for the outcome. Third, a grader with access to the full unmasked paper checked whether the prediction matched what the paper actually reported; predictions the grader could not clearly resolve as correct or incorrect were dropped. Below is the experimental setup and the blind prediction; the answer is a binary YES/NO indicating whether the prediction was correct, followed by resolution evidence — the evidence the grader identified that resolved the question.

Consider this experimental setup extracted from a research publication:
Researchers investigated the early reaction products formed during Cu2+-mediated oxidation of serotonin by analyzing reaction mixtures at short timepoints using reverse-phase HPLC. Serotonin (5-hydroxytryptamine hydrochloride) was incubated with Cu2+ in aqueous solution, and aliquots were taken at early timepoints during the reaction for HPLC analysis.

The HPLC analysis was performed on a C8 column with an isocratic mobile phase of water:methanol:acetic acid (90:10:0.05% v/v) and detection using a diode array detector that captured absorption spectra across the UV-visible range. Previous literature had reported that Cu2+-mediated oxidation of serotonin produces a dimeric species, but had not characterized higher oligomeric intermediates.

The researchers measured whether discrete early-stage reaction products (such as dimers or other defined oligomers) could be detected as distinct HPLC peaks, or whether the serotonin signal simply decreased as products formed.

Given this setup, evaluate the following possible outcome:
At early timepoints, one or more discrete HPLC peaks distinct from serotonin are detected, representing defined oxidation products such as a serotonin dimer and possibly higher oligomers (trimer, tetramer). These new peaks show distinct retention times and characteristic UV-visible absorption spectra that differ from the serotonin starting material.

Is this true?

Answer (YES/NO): NO